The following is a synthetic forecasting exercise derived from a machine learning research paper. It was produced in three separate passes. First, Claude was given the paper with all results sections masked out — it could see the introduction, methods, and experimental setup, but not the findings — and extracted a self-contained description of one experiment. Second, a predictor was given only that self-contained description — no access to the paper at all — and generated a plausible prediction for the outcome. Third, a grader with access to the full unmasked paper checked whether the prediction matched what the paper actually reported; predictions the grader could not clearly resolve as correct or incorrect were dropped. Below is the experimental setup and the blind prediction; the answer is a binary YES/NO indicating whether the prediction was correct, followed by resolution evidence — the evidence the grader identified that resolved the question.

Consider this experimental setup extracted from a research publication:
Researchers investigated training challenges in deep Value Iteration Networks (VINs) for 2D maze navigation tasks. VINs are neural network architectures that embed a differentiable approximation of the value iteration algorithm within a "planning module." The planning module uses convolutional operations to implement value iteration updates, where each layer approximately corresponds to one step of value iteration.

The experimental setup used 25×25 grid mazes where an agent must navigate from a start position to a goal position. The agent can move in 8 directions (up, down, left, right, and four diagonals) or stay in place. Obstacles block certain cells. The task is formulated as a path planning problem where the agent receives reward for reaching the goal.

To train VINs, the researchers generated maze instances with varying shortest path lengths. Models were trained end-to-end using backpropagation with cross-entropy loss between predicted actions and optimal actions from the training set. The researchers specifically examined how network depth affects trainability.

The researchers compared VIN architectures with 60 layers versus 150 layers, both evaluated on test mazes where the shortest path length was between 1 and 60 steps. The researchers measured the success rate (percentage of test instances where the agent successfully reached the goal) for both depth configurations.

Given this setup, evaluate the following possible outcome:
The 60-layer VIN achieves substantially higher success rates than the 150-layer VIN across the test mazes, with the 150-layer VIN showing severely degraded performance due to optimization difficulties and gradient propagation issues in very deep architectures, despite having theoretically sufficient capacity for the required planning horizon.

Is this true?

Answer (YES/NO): YES